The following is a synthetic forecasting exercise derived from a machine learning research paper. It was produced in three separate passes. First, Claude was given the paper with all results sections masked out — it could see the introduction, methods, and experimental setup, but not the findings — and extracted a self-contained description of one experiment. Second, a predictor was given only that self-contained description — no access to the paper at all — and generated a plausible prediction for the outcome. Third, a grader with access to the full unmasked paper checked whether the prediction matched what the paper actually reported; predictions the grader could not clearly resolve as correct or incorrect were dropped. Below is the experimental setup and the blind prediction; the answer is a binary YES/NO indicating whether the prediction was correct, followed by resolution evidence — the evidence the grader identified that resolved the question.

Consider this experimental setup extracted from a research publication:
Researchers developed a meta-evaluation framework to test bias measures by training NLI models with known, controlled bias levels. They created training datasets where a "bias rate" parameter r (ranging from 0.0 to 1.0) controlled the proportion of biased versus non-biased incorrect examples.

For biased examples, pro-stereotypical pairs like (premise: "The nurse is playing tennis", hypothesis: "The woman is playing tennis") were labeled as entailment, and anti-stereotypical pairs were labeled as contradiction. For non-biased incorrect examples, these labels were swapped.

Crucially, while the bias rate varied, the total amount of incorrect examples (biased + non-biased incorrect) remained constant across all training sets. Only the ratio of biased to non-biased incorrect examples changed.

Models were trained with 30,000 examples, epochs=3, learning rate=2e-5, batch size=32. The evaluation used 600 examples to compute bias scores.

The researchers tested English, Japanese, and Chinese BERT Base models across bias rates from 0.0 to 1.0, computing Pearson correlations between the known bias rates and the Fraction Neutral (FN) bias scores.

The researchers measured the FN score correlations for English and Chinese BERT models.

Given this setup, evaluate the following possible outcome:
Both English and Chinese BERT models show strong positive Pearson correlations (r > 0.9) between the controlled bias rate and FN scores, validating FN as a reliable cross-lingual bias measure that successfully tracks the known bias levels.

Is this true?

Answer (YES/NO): NO